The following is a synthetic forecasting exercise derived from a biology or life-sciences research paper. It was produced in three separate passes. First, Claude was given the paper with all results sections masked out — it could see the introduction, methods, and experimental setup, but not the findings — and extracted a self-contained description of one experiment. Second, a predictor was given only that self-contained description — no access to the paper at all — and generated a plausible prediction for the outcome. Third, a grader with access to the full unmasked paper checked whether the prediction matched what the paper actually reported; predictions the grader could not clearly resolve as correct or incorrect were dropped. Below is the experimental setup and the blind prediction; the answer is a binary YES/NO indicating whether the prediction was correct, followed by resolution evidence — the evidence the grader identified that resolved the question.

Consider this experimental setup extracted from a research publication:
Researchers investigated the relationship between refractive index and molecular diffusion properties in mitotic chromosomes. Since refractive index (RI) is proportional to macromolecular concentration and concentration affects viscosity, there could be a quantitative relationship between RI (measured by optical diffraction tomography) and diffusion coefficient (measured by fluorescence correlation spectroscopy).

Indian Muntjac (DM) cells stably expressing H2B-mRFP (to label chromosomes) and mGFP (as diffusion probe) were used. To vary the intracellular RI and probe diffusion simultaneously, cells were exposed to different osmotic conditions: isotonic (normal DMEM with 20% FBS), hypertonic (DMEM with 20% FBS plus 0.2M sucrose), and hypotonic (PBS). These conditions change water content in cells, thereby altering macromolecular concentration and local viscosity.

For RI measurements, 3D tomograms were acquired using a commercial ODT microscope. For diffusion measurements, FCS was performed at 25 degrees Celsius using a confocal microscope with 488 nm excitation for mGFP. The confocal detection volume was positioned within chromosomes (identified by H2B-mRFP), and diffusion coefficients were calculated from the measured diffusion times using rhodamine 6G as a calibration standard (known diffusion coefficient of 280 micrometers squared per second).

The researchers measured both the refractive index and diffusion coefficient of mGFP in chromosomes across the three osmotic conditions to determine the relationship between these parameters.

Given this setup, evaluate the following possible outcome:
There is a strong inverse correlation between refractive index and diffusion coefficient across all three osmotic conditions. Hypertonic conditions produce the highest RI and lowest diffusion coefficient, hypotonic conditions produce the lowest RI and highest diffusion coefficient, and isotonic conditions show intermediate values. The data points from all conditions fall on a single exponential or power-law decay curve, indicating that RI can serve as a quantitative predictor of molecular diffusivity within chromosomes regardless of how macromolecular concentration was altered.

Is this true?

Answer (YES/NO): NO